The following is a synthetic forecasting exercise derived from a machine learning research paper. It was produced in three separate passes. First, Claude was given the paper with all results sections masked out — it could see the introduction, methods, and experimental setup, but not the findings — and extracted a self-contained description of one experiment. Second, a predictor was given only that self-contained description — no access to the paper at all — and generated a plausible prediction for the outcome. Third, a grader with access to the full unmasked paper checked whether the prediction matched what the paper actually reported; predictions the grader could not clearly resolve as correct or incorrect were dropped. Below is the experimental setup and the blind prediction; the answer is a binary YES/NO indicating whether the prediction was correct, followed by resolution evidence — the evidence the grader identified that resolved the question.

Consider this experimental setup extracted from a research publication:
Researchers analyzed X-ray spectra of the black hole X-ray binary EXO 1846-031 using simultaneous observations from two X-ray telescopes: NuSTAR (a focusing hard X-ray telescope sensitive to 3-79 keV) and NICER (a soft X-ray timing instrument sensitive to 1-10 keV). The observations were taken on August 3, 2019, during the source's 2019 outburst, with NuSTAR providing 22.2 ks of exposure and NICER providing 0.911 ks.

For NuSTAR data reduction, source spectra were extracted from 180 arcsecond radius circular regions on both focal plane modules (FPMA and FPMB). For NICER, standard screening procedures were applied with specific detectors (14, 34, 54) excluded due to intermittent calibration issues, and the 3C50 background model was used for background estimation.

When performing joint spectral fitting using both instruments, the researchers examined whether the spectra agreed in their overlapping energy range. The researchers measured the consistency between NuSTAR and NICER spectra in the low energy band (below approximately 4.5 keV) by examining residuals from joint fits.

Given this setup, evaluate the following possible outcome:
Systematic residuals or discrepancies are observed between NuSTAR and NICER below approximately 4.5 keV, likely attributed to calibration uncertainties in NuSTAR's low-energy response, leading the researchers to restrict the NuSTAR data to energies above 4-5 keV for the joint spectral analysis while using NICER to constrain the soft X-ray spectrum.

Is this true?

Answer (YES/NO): YES